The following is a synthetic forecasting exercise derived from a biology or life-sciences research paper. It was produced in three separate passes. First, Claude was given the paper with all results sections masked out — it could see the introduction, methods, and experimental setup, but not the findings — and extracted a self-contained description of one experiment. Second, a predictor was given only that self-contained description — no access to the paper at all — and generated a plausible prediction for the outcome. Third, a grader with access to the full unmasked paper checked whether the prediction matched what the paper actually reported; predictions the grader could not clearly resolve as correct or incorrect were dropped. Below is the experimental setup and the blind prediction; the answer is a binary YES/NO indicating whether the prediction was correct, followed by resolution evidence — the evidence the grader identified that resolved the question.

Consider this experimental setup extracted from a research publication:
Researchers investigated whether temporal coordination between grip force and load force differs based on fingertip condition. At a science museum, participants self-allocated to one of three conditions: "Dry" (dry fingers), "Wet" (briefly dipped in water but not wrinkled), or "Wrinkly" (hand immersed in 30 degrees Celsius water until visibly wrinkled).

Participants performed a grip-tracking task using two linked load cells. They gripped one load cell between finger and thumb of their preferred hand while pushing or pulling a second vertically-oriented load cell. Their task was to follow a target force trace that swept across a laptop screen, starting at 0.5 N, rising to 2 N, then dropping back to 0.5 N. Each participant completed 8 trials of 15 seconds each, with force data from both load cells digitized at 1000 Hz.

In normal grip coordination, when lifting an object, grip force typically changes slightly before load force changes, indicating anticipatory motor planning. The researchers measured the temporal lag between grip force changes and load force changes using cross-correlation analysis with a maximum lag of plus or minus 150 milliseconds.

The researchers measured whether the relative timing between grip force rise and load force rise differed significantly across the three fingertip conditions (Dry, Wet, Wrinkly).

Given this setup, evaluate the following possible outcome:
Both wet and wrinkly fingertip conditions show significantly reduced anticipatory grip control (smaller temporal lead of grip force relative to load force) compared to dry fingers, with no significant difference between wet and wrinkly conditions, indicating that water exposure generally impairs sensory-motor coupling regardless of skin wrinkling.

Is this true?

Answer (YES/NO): NO